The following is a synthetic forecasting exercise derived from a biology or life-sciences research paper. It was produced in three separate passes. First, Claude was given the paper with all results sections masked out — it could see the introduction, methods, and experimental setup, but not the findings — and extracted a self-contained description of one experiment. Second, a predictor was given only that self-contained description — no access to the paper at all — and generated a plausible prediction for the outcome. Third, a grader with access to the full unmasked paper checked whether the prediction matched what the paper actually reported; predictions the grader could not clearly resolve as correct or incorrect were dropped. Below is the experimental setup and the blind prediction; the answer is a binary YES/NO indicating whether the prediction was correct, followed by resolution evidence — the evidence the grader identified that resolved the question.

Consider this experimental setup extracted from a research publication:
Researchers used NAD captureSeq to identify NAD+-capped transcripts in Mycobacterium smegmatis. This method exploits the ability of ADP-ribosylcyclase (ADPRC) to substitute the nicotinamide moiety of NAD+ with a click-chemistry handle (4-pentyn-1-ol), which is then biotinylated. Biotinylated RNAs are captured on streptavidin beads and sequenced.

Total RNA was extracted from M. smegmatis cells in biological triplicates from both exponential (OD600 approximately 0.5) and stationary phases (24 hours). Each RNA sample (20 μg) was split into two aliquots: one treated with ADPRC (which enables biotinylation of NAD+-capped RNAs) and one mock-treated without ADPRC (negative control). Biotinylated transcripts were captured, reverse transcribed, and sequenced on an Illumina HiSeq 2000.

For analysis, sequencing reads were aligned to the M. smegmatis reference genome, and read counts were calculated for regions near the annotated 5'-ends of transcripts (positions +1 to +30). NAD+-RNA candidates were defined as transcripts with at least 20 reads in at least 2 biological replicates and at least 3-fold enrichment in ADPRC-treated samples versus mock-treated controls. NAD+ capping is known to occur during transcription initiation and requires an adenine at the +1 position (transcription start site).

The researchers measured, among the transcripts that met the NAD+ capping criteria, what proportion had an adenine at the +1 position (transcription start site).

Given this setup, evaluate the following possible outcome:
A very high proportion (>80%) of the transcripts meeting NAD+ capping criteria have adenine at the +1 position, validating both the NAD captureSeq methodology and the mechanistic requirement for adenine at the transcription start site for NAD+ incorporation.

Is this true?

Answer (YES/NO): YES